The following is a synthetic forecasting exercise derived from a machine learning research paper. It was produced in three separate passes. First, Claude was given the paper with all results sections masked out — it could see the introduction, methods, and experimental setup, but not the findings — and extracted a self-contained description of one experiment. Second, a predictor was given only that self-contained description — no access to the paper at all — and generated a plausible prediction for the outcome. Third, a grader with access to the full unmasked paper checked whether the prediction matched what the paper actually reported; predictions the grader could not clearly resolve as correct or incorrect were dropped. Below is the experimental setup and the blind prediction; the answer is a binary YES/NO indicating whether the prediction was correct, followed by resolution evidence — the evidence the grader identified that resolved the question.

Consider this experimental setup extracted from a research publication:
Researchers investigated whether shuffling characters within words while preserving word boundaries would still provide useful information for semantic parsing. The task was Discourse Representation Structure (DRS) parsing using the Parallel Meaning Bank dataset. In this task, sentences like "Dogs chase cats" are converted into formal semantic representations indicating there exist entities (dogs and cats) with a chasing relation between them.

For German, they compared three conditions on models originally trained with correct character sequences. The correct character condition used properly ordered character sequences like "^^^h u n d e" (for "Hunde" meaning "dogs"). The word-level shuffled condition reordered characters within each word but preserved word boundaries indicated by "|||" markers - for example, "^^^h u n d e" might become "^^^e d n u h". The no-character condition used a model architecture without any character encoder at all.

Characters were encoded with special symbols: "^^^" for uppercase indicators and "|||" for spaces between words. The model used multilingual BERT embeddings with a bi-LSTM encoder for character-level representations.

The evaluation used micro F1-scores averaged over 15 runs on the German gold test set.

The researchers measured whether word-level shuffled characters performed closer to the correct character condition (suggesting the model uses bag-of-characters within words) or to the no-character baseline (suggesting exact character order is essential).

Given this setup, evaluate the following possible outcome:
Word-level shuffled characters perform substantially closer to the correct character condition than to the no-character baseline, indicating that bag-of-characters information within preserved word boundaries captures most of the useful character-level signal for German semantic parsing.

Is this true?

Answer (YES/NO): NO